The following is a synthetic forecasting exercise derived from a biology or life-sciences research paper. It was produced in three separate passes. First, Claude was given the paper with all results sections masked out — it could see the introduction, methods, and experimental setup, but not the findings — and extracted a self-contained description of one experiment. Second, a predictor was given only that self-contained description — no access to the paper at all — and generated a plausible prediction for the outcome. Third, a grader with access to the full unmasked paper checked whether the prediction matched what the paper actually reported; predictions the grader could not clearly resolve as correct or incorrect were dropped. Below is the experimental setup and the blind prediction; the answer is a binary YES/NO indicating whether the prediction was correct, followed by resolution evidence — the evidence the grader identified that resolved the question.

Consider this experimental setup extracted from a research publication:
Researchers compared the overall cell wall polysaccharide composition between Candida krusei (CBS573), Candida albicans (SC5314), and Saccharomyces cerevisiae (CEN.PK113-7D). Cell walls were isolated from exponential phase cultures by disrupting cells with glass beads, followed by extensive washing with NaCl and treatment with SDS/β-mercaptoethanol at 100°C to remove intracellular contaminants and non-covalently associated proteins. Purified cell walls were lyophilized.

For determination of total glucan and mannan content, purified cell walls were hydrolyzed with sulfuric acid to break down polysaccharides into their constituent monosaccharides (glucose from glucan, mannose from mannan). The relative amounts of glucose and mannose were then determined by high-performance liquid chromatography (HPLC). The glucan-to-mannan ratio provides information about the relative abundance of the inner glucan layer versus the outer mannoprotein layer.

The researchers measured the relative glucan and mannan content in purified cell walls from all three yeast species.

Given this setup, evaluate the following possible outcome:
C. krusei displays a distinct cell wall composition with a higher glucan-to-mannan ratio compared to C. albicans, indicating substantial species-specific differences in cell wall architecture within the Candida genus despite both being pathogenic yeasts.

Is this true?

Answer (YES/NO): NO